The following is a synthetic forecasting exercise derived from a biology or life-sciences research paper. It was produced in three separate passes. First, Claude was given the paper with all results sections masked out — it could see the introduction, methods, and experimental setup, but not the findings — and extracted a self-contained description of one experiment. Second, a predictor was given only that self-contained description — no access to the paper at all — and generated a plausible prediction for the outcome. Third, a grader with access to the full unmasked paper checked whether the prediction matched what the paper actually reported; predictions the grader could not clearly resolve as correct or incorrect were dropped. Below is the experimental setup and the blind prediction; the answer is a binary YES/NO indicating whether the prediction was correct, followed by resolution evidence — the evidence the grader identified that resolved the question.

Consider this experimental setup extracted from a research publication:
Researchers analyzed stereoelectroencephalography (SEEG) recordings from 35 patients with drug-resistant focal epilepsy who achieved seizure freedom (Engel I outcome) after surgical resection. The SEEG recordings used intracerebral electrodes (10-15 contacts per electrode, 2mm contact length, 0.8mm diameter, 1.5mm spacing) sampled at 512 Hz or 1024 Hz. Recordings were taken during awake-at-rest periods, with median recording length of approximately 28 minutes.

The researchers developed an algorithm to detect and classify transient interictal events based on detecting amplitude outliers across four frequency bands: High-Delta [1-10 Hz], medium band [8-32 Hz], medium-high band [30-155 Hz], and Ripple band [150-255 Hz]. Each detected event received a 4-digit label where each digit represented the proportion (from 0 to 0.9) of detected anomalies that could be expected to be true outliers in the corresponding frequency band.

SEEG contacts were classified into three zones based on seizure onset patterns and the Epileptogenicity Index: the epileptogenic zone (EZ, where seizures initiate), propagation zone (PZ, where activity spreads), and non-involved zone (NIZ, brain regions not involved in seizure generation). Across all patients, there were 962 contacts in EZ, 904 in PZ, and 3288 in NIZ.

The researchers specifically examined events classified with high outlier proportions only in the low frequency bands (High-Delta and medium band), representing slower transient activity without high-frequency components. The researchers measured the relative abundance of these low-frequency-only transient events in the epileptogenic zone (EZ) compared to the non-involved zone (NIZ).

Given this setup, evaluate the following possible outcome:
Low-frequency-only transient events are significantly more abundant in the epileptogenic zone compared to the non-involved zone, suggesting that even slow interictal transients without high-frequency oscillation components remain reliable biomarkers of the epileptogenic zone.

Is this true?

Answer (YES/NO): NO